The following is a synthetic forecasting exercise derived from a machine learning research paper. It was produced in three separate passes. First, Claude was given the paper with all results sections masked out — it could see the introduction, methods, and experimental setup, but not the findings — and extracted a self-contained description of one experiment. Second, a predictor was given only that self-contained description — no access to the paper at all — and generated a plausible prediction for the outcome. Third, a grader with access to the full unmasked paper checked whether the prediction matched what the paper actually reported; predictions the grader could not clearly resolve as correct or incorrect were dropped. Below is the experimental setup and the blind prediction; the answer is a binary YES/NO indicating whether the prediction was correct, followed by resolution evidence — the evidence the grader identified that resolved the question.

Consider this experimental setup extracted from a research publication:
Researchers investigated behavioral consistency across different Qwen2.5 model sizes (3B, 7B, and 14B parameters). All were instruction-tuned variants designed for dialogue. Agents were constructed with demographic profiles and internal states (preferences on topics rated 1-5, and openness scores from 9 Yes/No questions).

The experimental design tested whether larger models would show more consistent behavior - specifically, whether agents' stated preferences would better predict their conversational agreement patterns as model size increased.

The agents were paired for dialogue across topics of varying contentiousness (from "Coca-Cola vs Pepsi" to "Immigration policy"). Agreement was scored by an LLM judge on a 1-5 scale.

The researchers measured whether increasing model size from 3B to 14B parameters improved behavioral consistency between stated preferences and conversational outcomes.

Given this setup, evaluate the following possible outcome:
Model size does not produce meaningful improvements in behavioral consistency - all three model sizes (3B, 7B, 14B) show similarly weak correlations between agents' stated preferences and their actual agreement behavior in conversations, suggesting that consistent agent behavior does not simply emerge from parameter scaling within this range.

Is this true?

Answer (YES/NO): YES